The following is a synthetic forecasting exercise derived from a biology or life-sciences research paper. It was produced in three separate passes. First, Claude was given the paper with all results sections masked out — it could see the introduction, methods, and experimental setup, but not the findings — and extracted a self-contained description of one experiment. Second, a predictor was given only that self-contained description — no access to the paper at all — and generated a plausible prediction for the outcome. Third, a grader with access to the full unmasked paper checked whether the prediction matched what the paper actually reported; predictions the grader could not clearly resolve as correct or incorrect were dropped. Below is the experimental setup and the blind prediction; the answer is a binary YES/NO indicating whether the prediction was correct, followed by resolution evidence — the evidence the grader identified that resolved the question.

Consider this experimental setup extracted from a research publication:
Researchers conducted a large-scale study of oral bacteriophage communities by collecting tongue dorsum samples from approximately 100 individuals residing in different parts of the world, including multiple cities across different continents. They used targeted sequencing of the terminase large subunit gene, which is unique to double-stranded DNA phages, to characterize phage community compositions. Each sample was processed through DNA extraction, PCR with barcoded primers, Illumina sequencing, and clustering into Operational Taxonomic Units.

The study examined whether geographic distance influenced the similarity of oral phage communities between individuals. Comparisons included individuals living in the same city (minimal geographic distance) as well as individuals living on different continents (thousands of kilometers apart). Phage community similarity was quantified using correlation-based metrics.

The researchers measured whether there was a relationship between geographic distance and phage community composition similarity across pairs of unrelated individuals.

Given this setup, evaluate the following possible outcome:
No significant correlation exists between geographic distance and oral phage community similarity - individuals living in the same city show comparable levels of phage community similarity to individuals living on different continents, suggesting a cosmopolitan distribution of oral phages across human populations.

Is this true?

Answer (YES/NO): YES